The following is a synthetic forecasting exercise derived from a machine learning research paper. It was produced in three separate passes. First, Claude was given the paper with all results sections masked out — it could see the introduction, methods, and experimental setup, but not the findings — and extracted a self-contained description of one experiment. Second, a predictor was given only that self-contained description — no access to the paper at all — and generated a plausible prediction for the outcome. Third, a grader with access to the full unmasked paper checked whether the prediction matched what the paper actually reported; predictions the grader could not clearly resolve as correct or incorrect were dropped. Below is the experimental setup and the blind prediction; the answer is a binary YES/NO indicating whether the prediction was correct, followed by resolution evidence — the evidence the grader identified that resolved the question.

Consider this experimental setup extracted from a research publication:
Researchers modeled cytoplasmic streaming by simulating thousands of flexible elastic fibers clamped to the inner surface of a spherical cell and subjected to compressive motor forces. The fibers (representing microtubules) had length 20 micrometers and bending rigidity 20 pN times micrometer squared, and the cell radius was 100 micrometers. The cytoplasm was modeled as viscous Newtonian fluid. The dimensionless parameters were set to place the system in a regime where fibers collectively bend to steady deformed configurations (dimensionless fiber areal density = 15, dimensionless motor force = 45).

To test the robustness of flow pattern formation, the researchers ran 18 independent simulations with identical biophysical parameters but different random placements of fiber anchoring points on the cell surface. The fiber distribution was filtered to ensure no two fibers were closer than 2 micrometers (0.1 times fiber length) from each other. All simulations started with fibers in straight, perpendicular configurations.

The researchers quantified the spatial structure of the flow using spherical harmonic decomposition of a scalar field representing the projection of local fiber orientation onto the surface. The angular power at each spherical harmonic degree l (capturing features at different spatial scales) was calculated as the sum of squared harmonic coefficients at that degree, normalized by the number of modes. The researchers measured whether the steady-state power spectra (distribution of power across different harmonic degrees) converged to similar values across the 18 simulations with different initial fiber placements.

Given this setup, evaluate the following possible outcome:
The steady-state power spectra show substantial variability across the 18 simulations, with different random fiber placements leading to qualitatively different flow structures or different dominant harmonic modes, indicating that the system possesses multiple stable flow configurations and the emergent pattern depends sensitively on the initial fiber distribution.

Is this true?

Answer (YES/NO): NO